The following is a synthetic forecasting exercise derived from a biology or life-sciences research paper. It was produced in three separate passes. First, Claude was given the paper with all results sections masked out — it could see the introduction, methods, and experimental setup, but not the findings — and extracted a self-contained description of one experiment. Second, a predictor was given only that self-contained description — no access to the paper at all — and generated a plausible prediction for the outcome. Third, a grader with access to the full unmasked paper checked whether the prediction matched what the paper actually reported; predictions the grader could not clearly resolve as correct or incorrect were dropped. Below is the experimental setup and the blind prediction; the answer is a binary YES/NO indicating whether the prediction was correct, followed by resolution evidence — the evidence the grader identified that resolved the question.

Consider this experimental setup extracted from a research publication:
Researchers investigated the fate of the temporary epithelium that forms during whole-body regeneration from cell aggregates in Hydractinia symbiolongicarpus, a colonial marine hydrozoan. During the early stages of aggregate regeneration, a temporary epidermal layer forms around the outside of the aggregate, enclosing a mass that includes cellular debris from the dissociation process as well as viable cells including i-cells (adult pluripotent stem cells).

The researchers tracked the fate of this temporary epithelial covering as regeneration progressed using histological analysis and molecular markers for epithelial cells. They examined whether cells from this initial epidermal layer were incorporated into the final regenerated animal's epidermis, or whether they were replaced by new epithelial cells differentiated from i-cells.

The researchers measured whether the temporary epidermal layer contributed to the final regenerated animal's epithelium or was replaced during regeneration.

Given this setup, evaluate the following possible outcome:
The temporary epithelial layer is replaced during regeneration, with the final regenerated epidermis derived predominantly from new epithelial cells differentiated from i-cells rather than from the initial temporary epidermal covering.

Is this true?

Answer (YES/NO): YES